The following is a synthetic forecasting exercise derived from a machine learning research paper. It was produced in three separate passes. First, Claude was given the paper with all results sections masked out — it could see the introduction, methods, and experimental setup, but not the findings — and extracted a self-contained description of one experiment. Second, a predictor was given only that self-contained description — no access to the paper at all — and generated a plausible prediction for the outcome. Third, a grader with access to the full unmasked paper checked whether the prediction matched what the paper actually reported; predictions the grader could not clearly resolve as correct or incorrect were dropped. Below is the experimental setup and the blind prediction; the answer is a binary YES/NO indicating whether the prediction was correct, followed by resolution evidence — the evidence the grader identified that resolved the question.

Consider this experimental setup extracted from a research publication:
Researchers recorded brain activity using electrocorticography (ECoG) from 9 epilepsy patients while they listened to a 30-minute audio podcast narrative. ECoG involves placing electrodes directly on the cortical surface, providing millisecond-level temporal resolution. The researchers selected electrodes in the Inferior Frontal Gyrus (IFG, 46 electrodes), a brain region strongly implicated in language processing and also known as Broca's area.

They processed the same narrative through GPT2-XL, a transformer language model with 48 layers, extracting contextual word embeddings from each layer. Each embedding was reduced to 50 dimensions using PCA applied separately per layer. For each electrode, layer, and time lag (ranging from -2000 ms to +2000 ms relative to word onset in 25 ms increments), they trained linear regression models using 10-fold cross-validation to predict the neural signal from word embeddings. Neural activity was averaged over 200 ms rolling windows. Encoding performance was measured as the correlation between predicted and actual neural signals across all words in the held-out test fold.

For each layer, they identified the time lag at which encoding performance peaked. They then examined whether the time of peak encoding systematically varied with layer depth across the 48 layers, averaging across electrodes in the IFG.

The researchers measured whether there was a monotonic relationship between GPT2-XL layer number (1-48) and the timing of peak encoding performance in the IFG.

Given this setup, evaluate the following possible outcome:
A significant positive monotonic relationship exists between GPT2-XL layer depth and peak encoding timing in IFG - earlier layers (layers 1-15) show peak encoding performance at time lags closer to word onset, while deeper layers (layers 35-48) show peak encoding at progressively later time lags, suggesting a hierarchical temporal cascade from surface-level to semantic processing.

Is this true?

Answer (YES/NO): YES